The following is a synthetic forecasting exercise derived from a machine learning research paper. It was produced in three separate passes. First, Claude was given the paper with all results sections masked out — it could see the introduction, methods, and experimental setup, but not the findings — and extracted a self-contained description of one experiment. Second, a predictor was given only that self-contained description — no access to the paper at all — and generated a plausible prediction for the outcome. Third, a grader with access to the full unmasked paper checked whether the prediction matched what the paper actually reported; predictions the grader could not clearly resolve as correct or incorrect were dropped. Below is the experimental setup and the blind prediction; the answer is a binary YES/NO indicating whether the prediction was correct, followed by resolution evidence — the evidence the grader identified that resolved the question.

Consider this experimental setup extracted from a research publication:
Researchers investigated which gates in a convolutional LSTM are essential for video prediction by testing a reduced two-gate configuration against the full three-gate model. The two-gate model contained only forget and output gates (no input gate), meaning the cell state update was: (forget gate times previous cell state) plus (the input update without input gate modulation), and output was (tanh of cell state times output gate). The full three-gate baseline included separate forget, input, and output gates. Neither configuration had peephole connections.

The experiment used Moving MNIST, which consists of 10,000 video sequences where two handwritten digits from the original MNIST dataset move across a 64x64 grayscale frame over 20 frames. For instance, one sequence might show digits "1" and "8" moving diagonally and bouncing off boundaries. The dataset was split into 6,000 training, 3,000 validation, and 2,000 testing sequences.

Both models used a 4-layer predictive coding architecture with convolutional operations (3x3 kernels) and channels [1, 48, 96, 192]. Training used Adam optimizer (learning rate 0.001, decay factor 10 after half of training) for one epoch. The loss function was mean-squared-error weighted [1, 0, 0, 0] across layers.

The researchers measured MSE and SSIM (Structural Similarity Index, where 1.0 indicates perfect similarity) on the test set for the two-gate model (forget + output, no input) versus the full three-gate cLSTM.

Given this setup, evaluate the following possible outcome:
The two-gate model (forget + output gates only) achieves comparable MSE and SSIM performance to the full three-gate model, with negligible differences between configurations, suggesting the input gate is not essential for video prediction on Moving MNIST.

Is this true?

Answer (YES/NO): NO